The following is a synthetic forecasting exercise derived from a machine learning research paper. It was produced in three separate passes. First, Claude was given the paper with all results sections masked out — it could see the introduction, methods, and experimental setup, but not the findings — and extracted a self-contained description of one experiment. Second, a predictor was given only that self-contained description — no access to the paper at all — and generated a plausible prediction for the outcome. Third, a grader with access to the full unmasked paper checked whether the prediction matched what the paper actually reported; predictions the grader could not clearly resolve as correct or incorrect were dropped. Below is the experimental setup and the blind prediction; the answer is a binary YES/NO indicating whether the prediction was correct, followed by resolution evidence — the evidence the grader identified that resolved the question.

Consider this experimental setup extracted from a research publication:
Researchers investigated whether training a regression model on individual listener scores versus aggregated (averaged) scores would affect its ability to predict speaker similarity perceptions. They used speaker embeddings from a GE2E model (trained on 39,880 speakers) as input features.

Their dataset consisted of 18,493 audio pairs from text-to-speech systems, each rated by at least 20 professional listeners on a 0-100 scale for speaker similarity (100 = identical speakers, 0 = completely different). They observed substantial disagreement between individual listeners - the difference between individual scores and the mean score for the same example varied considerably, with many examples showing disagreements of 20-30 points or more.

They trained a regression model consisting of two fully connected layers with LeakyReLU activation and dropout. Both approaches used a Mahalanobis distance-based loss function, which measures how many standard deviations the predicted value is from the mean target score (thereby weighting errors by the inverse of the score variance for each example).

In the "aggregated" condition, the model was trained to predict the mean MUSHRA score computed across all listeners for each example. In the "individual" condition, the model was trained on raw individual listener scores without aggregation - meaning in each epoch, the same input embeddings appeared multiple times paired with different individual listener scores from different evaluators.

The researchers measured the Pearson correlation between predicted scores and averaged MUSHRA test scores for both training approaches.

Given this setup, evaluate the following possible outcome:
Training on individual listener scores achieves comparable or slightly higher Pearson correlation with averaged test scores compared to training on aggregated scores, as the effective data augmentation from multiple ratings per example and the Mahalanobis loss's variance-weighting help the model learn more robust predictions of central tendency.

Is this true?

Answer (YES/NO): YES